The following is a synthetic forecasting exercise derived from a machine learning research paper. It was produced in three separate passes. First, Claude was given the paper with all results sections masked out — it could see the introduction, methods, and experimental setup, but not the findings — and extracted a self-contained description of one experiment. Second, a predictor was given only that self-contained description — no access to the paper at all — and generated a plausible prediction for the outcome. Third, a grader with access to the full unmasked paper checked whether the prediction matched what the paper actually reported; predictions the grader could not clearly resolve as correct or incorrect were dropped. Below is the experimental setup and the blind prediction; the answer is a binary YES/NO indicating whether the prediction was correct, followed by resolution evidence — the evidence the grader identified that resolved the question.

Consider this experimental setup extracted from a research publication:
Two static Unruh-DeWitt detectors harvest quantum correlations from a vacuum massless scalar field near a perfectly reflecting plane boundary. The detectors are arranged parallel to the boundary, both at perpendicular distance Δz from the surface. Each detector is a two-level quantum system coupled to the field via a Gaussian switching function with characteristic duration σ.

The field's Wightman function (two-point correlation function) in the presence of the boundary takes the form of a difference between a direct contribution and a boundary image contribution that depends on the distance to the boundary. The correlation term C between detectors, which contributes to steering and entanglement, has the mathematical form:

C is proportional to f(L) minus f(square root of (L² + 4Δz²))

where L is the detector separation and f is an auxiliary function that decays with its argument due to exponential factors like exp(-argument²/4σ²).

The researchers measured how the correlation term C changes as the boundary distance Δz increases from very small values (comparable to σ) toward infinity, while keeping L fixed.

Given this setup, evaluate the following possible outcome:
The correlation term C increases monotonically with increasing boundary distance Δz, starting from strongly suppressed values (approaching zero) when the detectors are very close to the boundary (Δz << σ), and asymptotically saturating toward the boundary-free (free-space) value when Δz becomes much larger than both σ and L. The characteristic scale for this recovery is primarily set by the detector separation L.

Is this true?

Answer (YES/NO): YES